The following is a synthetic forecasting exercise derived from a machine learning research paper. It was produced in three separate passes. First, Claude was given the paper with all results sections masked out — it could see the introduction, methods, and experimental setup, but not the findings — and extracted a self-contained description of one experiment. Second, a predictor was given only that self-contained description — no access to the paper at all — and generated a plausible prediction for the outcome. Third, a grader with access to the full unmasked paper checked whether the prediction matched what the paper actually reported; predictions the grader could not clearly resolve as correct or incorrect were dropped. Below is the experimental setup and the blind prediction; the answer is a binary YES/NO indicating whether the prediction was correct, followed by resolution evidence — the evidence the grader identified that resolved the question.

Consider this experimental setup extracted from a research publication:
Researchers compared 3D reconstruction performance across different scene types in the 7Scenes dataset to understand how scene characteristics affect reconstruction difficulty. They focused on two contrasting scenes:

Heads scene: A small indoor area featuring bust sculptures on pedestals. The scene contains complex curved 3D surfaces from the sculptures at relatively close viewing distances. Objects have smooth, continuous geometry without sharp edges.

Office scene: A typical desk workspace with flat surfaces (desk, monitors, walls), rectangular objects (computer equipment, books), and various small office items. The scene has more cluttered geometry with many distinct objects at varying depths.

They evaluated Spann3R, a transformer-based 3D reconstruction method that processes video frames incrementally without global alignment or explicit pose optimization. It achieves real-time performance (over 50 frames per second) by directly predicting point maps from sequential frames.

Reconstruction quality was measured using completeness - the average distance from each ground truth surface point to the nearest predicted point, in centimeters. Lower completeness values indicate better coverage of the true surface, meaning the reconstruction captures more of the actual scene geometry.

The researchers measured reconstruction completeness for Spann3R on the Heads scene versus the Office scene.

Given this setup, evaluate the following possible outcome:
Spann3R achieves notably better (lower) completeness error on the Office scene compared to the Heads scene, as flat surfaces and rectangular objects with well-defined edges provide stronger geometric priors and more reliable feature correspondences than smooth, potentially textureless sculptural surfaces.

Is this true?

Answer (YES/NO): NO